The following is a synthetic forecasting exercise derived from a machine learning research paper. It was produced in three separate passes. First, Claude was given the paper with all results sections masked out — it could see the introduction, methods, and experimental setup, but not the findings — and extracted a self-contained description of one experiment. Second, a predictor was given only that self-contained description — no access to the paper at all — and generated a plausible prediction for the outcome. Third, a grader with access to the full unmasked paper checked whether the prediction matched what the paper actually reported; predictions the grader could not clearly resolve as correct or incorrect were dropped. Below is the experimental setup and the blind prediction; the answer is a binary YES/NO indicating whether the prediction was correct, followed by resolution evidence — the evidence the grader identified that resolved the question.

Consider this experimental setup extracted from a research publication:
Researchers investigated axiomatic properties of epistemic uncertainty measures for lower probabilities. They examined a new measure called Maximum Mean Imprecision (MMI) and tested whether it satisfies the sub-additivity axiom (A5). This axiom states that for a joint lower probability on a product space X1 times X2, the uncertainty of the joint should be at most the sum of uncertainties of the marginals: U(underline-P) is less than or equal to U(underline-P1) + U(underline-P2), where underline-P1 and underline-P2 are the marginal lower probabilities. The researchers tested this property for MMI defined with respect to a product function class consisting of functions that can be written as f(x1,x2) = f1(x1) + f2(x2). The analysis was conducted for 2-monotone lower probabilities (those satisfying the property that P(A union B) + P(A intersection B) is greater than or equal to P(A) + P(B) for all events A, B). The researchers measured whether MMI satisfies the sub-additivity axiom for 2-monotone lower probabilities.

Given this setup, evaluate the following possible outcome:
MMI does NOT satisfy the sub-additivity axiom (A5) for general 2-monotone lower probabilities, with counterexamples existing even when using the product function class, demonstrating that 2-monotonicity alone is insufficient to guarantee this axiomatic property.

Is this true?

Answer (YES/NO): NO